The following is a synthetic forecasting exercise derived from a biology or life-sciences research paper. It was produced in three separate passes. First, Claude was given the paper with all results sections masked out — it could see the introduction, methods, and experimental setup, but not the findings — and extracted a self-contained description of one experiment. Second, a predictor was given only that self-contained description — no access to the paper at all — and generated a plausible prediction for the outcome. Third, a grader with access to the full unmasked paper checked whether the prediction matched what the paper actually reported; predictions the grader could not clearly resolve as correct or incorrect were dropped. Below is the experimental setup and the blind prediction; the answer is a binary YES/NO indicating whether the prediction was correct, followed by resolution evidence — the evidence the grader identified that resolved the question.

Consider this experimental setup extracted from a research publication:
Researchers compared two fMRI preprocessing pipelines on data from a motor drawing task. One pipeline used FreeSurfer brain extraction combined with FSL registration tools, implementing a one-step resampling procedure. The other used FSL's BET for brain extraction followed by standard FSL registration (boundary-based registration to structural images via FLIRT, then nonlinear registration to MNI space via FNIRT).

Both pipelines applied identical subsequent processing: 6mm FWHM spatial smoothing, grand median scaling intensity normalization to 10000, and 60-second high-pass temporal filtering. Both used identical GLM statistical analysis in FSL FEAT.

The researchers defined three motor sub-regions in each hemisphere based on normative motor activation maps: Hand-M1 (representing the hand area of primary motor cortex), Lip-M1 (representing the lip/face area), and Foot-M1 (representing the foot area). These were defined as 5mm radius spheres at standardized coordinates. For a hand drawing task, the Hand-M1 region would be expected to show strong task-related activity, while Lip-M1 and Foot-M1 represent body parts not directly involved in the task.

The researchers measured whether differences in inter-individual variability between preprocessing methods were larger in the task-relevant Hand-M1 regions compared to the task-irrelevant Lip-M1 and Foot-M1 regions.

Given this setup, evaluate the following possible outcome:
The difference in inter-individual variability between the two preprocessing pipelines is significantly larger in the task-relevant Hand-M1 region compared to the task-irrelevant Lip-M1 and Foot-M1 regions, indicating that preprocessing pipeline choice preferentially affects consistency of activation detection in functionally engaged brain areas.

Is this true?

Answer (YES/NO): NO